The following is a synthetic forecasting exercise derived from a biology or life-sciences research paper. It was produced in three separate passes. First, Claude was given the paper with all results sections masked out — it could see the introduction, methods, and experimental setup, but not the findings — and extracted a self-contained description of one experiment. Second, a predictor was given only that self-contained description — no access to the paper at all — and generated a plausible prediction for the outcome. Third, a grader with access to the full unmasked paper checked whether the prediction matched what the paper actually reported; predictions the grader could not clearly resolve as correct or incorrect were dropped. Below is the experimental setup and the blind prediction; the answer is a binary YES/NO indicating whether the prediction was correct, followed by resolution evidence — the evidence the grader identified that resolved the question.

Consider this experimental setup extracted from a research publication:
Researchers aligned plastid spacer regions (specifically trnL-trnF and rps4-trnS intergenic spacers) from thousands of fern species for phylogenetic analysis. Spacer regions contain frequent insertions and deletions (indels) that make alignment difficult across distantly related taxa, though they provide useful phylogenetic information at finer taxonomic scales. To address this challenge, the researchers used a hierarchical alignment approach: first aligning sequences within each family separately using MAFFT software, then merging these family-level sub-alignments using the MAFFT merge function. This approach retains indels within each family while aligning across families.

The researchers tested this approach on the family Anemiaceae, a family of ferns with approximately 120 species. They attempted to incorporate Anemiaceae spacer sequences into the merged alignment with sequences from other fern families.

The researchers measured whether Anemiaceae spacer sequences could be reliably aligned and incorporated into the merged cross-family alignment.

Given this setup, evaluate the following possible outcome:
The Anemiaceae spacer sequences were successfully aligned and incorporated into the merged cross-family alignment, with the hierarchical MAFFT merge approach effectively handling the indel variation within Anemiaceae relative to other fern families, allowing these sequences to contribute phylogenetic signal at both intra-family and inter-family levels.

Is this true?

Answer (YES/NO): NO